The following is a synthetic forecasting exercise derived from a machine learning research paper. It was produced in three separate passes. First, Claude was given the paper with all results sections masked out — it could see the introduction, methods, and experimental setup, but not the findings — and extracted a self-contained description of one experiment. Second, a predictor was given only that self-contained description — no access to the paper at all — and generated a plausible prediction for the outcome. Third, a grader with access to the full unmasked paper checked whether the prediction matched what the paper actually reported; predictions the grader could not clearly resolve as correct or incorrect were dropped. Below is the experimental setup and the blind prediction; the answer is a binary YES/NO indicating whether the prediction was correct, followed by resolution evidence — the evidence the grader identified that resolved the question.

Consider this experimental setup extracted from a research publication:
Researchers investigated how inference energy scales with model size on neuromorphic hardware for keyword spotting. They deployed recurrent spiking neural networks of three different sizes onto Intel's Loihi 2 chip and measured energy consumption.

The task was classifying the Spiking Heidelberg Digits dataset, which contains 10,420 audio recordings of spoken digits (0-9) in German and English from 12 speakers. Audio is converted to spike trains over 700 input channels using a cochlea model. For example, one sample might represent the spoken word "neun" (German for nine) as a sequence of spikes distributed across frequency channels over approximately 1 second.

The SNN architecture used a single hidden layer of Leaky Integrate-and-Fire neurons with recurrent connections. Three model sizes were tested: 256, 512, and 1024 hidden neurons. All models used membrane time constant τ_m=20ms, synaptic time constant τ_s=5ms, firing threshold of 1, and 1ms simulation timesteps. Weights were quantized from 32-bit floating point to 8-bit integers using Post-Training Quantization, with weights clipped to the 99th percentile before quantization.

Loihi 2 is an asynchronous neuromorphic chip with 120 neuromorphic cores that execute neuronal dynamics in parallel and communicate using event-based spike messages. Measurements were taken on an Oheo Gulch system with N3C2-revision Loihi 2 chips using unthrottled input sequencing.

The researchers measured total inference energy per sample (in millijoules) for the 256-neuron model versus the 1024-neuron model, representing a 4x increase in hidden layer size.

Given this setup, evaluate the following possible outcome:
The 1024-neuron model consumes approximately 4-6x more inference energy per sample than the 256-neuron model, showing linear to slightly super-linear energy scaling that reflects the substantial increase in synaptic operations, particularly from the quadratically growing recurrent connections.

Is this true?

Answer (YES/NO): NO